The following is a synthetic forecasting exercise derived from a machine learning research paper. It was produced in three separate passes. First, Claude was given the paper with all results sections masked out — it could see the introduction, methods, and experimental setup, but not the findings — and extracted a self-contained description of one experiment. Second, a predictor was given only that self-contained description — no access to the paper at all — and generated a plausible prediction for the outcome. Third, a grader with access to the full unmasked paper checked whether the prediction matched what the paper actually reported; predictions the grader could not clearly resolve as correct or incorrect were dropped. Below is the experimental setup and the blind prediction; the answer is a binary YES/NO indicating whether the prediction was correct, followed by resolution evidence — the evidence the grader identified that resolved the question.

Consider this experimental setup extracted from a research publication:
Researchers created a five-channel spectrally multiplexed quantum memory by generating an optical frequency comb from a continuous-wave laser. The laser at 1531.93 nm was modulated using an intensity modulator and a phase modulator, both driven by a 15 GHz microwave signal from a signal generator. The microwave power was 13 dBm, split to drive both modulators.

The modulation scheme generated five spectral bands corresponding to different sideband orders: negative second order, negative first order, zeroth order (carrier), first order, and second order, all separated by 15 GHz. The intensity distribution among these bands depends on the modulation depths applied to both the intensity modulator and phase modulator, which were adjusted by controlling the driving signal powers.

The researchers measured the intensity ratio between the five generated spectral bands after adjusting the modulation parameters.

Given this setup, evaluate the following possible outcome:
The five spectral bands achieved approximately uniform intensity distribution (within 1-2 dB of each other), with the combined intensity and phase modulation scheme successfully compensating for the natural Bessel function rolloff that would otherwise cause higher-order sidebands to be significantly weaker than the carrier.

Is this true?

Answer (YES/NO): YES